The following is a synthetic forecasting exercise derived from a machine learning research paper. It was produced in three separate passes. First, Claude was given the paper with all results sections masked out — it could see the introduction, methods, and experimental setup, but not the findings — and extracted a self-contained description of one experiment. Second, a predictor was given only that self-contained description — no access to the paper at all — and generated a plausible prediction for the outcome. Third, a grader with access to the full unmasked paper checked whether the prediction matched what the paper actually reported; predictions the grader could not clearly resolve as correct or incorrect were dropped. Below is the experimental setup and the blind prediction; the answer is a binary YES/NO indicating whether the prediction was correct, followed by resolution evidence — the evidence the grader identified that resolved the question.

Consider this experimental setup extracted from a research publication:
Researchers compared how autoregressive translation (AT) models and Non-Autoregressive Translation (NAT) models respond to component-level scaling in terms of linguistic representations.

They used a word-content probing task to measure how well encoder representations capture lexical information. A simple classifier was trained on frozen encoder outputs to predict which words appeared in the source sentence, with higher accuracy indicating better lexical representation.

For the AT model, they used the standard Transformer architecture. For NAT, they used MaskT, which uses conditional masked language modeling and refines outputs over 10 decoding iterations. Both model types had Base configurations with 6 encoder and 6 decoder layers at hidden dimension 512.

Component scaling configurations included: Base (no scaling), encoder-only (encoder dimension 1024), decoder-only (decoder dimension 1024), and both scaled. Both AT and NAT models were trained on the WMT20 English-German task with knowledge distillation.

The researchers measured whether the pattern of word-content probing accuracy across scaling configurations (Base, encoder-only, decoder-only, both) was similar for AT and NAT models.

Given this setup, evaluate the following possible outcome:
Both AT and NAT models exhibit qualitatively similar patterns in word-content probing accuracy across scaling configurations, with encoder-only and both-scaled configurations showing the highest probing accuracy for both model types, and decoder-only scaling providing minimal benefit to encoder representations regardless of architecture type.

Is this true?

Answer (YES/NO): NO